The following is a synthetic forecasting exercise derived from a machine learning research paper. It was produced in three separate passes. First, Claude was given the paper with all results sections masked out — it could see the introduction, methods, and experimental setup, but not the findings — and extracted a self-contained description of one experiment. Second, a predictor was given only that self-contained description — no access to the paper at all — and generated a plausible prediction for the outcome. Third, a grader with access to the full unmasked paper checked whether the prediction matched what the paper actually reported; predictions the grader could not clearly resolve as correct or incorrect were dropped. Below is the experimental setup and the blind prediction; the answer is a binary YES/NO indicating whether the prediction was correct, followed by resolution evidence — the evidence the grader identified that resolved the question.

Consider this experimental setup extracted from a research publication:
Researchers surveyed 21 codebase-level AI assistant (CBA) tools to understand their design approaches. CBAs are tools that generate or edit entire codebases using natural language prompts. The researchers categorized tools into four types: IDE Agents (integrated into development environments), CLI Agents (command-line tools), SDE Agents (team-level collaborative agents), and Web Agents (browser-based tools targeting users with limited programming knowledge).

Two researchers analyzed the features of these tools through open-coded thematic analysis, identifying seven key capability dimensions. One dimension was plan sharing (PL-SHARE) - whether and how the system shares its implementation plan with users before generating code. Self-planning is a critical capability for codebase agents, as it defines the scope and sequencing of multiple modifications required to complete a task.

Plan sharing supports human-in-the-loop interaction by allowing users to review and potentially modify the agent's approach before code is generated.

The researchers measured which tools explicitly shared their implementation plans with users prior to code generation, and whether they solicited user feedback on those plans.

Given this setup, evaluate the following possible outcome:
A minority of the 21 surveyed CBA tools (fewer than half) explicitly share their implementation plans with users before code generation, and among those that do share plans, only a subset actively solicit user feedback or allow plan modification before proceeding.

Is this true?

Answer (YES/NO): YES